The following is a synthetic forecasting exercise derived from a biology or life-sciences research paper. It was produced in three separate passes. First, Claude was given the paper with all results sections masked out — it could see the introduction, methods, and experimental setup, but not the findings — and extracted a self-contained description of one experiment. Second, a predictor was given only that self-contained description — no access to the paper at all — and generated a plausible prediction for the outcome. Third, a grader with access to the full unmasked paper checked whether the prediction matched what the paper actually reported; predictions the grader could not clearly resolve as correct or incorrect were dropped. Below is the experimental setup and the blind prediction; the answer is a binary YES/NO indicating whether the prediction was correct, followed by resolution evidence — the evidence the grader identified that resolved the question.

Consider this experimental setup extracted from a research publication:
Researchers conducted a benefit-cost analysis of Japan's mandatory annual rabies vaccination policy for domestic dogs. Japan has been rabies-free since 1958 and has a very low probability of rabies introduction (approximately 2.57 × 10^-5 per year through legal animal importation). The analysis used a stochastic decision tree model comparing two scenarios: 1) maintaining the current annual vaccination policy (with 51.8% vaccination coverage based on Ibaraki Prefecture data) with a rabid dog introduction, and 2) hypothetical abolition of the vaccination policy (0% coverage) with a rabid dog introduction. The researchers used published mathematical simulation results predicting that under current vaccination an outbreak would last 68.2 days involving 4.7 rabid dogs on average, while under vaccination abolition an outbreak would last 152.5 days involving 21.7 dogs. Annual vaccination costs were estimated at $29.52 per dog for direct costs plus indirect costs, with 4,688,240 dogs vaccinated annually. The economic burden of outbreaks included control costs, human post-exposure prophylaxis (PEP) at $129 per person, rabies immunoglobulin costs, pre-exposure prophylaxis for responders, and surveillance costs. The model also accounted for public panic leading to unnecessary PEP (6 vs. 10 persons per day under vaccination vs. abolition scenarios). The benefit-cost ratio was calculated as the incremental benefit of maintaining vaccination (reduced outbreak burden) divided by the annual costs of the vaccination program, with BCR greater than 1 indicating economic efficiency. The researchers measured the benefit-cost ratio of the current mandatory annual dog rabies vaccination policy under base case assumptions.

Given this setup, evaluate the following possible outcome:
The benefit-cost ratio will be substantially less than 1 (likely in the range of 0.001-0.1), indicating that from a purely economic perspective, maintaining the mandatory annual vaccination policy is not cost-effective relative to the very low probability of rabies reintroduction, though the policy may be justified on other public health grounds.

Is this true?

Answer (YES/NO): NO